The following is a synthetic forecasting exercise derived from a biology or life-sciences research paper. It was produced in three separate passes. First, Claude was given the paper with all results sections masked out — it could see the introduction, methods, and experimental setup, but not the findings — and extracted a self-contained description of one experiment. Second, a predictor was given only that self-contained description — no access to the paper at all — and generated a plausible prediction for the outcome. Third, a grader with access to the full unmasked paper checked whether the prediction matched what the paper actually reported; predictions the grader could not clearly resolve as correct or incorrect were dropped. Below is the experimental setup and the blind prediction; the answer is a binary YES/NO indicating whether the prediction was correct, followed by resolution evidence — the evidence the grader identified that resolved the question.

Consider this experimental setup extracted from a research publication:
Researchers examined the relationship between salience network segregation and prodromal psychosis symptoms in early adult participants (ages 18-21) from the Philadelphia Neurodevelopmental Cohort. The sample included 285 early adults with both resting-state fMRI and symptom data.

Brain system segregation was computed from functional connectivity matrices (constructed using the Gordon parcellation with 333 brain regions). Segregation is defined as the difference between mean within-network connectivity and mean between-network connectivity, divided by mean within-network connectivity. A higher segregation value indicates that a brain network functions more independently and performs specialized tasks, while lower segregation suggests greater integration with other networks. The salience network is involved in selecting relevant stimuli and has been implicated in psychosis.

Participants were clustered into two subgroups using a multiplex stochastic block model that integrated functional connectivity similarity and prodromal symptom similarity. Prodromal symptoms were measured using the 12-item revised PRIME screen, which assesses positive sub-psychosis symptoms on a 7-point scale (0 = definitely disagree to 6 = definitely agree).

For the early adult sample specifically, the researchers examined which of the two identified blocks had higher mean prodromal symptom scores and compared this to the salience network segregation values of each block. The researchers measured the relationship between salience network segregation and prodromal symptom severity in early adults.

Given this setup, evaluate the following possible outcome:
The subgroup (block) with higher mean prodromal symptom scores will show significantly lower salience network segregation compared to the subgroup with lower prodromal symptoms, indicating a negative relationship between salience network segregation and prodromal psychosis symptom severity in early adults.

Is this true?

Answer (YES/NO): NO